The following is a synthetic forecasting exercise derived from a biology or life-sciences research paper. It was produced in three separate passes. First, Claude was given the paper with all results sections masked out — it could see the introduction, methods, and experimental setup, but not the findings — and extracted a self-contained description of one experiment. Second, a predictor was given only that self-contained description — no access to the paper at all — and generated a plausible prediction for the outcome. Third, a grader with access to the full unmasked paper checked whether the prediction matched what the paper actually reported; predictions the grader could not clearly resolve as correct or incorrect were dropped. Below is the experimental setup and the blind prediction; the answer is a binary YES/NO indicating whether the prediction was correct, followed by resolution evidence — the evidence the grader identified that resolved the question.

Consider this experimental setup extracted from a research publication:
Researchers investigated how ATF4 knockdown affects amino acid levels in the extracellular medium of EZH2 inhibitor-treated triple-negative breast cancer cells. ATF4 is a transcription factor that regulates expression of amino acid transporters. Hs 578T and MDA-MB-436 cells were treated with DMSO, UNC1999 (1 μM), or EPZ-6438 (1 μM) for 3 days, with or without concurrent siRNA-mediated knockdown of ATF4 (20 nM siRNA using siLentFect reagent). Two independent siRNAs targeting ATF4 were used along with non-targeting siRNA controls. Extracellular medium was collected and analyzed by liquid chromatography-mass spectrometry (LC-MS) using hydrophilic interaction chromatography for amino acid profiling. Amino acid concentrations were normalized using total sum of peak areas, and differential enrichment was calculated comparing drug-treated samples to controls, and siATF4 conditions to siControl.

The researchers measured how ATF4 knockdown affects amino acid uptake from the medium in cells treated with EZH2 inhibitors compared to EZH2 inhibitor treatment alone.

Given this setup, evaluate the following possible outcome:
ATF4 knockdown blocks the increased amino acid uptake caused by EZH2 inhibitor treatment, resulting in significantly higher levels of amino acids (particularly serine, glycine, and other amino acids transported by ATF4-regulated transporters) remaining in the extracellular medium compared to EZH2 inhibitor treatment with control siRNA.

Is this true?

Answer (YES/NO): YES